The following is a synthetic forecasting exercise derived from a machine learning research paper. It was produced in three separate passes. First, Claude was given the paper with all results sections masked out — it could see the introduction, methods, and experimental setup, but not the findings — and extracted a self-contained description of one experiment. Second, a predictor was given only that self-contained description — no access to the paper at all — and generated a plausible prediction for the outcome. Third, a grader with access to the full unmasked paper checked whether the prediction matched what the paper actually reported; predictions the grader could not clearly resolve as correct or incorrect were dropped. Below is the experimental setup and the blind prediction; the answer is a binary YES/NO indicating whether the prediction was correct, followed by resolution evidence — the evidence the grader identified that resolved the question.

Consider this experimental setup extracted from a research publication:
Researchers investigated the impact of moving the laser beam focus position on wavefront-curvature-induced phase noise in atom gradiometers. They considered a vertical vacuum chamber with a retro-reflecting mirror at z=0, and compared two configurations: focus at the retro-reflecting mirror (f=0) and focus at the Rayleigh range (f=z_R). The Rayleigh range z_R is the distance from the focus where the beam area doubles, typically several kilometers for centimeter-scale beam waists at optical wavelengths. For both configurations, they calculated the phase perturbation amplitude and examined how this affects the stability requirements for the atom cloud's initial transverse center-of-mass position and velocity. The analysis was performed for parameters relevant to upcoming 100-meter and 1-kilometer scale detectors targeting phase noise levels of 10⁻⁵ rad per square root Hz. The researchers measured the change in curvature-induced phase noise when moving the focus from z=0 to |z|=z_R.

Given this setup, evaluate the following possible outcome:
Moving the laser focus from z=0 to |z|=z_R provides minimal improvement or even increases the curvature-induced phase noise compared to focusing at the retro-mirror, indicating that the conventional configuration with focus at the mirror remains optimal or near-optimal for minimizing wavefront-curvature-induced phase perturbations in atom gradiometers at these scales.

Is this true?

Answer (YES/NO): NO